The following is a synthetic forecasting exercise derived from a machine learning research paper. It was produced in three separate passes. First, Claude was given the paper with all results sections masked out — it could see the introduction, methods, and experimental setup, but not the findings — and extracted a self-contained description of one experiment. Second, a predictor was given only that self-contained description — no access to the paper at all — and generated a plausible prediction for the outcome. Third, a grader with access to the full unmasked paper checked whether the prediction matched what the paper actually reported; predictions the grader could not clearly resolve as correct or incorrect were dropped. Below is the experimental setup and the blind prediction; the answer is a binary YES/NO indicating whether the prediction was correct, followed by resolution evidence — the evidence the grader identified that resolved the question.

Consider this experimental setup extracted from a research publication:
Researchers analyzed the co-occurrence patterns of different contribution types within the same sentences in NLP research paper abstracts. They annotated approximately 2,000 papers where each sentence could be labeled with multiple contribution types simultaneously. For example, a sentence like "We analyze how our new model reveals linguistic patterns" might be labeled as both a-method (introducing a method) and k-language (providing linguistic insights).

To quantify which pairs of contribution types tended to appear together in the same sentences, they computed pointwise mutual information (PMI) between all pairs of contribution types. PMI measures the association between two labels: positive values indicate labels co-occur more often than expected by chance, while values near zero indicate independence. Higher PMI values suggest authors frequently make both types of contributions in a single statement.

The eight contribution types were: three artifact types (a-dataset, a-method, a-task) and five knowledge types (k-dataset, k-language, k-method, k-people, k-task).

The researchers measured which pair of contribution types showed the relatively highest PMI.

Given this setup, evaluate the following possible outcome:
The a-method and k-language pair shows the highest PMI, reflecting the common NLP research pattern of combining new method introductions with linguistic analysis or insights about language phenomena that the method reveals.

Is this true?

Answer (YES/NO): NO